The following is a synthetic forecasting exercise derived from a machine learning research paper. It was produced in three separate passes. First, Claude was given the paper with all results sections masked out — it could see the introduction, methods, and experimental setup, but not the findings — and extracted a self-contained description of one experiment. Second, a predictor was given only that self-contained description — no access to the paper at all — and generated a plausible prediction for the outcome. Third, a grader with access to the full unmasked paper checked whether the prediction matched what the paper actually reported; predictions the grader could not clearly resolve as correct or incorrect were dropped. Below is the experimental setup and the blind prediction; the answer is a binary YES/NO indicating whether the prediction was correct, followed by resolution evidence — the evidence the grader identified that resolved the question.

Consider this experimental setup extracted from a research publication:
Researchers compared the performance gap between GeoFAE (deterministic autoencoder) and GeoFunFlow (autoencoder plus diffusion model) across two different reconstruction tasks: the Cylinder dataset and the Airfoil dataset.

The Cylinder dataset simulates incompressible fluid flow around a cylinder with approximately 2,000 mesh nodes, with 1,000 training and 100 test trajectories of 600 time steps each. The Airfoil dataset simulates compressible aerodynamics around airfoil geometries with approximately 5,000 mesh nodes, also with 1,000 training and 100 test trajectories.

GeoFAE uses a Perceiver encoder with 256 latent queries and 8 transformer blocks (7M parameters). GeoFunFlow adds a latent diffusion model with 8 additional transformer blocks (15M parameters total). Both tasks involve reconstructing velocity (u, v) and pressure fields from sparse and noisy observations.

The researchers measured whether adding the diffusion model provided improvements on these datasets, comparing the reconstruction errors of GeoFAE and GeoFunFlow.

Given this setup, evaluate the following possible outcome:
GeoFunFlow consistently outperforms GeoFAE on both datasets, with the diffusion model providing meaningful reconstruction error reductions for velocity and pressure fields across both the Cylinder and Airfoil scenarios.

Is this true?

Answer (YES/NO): NO